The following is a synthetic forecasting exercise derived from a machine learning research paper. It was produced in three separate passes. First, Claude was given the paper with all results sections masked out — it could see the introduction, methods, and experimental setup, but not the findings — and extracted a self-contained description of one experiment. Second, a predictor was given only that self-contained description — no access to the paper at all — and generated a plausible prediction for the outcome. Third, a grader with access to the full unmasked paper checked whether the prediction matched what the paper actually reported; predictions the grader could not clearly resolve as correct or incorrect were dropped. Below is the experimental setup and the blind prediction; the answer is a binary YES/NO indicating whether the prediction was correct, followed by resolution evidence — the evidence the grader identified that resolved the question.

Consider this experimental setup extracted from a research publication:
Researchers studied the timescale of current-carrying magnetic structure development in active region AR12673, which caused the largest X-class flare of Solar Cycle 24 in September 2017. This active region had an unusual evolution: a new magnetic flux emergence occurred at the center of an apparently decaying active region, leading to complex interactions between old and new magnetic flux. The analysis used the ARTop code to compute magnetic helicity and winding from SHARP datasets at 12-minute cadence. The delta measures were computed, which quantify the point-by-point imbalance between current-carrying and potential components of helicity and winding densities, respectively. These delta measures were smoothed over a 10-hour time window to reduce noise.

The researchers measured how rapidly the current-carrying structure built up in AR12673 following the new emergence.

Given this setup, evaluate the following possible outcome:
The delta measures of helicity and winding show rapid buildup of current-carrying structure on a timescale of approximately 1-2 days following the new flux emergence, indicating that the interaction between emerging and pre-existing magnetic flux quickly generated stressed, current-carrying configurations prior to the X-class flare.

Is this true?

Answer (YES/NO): NO